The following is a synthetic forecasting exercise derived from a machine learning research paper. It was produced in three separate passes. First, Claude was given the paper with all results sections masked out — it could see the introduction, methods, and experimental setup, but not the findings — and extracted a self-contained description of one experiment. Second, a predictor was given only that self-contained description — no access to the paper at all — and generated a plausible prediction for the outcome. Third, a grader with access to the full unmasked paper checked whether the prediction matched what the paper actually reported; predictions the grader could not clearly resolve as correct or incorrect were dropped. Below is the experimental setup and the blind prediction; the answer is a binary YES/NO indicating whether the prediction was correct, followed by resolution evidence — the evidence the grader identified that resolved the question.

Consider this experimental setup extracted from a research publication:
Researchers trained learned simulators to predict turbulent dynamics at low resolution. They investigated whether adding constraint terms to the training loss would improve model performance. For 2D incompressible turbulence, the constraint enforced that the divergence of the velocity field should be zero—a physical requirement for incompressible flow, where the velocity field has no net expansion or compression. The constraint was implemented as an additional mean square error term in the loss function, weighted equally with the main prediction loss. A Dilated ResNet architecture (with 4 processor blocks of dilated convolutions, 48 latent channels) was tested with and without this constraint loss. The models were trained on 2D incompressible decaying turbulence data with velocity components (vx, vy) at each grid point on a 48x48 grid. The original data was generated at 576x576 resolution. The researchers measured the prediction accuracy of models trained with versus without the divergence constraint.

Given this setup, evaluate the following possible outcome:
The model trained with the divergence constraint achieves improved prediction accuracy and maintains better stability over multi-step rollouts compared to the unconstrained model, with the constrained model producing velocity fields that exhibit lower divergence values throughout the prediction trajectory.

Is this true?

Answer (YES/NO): NO